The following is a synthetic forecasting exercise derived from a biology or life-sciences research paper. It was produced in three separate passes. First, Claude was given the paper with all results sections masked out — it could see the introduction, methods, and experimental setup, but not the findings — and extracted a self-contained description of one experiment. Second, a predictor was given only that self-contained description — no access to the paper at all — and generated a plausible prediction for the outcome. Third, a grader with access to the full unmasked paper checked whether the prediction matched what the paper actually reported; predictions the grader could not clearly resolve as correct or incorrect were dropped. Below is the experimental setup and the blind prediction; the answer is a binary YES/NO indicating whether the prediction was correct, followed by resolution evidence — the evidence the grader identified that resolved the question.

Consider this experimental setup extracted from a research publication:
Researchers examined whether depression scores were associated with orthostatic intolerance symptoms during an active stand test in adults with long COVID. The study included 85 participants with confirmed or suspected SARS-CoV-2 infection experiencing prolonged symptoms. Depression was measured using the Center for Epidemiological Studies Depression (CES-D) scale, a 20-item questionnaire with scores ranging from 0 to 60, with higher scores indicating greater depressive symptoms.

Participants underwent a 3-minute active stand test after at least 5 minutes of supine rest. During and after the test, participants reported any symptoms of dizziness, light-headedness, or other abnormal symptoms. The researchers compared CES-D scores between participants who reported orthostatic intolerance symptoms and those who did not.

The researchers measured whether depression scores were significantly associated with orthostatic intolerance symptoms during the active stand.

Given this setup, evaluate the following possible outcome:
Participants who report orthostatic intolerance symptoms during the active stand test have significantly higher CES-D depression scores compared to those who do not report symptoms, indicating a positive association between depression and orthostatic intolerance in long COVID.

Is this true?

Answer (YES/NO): YES